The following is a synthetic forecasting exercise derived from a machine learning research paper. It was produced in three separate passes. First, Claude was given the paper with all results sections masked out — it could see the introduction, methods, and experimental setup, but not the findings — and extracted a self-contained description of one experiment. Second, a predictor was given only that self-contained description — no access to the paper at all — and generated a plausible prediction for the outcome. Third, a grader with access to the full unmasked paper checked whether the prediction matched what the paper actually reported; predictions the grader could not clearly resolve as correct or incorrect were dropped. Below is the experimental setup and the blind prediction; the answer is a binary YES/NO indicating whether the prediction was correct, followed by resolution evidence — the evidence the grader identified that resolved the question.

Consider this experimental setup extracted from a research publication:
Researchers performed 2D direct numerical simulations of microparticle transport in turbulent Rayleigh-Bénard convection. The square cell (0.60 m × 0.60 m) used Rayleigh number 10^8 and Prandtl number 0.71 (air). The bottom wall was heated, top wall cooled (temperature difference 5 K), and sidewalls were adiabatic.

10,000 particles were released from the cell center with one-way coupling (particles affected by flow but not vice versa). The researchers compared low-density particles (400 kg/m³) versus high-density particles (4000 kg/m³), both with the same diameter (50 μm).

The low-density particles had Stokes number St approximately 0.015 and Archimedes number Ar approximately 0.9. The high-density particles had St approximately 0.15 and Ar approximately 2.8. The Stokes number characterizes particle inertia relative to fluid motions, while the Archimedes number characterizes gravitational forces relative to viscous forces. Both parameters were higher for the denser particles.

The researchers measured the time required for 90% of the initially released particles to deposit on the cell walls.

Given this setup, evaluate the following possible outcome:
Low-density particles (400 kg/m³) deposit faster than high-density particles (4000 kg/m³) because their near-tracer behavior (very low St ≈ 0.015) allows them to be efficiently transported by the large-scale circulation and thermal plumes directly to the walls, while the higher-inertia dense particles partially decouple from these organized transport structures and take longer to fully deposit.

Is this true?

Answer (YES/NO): NO